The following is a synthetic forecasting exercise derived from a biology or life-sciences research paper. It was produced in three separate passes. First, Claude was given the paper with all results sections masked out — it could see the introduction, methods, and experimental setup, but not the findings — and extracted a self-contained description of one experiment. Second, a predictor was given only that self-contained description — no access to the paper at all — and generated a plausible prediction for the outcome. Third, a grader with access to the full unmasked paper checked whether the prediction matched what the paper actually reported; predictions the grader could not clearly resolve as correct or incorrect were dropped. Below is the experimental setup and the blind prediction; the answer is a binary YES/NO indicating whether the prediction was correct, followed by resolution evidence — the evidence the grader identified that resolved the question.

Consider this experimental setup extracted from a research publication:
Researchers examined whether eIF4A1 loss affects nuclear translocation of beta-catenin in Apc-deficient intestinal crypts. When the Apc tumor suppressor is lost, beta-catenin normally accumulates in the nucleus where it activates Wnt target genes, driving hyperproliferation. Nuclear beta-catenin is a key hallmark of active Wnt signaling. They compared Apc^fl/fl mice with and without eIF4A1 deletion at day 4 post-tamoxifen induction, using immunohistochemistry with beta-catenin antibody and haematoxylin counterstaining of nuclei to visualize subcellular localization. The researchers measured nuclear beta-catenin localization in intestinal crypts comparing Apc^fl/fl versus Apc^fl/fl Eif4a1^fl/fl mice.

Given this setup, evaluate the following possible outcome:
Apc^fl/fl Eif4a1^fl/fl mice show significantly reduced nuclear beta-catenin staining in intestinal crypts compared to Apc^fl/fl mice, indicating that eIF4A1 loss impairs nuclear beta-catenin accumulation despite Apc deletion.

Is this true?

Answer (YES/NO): YES